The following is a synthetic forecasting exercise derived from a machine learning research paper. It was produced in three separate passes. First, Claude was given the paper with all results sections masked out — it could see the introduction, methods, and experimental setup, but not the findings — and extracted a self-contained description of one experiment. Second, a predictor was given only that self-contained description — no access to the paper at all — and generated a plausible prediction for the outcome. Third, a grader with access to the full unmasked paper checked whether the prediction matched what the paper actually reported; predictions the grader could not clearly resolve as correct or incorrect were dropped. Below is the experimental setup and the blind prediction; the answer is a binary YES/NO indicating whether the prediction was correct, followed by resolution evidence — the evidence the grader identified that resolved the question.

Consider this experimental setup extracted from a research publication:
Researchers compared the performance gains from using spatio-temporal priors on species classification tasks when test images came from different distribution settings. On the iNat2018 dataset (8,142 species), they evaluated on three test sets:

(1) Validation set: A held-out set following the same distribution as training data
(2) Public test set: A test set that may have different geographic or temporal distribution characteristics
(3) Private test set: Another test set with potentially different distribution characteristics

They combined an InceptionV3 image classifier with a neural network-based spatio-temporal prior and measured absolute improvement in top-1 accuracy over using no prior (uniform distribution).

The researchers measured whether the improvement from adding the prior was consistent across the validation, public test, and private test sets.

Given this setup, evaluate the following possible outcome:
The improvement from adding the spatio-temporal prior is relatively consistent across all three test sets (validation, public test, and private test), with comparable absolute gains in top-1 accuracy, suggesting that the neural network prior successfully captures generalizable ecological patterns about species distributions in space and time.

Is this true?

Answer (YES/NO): NO